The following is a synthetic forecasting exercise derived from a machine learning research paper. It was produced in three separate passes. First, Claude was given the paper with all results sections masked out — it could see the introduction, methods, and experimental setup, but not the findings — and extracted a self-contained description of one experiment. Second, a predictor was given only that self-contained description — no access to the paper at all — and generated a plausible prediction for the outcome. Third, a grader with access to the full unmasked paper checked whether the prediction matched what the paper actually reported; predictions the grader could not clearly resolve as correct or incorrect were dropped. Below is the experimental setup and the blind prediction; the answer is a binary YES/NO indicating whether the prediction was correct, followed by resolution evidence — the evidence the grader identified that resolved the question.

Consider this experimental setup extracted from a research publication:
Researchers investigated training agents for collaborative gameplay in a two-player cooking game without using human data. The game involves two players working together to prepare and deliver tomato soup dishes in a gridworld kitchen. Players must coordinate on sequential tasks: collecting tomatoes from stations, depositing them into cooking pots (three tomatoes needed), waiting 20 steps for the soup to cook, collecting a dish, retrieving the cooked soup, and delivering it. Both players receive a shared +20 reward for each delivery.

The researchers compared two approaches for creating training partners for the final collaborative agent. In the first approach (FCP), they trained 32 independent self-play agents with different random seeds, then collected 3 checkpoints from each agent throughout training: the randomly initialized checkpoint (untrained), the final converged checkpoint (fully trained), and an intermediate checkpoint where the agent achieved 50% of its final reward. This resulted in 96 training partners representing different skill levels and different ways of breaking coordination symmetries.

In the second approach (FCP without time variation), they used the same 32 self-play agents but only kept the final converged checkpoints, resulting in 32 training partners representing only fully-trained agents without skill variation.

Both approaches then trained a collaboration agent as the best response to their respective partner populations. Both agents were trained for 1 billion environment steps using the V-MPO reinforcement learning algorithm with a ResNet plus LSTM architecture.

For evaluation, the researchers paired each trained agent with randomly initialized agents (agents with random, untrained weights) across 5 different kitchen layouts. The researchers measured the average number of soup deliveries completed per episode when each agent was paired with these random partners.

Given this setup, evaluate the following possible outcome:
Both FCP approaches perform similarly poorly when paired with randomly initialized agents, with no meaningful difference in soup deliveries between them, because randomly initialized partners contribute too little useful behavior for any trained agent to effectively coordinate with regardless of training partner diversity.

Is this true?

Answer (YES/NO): NO